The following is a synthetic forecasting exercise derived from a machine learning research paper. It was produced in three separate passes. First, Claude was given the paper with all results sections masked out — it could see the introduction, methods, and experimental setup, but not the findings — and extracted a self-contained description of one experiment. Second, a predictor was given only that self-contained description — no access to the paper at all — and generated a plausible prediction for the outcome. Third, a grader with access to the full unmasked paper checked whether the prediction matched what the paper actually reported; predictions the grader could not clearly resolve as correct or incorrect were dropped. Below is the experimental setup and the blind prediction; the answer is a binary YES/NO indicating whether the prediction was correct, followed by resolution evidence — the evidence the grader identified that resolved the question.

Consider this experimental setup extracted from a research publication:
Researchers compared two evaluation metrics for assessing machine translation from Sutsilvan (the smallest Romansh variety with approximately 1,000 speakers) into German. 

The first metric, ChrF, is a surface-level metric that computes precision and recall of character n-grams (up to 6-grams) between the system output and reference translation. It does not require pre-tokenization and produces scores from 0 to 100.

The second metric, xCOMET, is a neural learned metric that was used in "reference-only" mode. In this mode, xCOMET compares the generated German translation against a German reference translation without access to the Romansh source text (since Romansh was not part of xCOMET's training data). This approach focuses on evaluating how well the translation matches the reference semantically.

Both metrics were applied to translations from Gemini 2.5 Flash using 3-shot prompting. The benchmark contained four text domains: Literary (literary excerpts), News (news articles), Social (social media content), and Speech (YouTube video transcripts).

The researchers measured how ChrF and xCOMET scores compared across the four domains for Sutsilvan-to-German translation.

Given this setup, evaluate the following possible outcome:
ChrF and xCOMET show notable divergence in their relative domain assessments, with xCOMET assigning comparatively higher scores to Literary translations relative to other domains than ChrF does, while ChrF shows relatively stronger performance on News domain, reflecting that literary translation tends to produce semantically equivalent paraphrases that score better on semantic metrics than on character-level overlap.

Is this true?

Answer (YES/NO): NO